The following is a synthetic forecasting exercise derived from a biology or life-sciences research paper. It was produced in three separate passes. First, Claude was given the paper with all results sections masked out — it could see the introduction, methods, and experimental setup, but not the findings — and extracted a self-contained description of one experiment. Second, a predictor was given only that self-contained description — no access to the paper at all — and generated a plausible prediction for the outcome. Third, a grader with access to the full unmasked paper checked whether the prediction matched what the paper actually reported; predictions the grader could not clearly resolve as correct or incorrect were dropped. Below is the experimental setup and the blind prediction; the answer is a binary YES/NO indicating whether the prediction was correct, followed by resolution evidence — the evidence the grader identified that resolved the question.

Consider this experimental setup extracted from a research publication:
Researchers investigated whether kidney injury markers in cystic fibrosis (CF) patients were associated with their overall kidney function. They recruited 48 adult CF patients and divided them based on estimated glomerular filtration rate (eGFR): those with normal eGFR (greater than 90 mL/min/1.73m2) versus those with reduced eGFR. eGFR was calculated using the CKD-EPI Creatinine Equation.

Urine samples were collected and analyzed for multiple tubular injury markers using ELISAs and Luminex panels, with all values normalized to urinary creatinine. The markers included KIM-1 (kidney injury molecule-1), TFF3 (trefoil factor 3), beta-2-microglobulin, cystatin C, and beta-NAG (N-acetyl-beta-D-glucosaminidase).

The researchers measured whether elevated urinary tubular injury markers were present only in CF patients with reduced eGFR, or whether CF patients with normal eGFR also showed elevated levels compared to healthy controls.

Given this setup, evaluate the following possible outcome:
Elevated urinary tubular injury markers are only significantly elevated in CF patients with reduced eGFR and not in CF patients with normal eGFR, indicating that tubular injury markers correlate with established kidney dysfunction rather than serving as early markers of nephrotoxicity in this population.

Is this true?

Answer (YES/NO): NO